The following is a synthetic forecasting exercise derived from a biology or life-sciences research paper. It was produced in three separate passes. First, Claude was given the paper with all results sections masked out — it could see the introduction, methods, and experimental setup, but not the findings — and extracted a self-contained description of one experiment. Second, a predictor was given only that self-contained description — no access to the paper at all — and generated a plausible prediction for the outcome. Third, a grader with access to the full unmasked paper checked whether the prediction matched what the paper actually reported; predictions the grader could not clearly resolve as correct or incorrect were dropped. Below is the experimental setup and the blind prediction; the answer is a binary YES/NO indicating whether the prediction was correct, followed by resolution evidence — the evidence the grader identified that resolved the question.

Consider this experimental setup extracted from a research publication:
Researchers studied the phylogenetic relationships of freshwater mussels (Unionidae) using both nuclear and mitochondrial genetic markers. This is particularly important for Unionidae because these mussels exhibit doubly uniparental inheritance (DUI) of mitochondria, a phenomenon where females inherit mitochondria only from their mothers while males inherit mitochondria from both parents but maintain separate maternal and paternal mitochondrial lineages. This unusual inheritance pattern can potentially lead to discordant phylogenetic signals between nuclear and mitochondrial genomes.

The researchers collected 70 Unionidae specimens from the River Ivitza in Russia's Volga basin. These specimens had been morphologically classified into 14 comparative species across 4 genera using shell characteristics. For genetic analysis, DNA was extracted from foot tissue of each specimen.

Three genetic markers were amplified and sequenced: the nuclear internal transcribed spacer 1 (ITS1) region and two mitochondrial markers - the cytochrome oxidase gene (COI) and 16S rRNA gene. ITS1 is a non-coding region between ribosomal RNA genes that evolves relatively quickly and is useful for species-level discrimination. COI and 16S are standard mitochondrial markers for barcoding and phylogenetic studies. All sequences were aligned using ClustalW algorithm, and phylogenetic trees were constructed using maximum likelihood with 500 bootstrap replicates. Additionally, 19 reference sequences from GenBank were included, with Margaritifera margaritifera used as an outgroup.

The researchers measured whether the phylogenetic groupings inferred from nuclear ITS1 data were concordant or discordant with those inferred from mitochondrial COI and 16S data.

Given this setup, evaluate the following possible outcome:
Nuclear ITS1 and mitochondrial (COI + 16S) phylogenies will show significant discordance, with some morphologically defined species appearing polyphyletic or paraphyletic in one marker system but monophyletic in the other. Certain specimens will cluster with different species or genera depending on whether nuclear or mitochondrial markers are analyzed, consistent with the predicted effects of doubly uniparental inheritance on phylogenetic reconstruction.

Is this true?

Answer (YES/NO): NO